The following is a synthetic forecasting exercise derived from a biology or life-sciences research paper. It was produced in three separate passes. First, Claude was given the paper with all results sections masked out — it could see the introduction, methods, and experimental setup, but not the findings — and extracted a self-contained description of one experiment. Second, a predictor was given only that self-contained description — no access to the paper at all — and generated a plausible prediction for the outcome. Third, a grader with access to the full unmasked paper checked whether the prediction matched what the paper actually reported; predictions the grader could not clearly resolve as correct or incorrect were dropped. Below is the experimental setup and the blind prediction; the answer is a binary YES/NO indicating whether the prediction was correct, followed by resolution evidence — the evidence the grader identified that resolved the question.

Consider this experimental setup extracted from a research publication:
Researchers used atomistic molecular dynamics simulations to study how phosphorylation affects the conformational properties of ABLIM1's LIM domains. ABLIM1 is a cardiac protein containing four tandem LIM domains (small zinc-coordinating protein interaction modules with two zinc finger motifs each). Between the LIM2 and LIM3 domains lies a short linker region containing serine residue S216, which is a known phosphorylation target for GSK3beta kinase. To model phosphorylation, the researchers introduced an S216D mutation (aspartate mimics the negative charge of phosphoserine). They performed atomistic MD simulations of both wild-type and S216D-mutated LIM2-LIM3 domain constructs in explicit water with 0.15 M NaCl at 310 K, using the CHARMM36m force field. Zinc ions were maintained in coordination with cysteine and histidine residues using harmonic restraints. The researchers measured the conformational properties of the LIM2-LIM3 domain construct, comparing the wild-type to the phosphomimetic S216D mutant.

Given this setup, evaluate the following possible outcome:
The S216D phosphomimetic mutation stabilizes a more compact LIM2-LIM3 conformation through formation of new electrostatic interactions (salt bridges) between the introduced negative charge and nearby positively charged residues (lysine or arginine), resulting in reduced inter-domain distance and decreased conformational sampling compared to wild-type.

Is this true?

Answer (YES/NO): NO